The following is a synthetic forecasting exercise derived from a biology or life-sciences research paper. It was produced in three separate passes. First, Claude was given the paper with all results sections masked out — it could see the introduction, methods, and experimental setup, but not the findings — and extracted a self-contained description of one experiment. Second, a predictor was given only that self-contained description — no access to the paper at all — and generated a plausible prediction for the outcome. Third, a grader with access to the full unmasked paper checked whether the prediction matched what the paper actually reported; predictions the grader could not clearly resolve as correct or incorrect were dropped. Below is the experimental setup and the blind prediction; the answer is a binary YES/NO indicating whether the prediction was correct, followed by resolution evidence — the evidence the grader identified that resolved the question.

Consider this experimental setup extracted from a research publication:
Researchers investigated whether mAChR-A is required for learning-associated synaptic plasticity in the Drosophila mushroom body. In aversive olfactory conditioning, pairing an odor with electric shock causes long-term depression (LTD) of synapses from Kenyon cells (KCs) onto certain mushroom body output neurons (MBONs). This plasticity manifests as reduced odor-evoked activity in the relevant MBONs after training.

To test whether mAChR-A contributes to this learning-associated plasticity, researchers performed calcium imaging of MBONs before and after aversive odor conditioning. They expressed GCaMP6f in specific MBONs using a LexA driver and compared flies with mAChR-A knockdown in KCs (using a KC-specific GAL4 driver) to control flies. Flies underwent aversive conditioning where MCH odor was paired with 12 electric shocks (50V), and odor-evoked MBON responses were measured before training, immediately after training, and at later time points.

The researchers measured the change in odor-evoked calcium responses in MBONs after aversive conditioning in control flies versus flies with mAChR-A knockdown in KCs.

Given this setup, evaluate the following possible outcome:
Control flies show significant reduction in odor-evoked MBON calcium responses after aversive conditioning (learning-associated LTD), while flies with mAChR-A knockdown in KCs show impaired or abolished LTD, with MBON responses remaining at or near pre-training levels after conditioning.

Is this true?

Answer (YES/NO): YES